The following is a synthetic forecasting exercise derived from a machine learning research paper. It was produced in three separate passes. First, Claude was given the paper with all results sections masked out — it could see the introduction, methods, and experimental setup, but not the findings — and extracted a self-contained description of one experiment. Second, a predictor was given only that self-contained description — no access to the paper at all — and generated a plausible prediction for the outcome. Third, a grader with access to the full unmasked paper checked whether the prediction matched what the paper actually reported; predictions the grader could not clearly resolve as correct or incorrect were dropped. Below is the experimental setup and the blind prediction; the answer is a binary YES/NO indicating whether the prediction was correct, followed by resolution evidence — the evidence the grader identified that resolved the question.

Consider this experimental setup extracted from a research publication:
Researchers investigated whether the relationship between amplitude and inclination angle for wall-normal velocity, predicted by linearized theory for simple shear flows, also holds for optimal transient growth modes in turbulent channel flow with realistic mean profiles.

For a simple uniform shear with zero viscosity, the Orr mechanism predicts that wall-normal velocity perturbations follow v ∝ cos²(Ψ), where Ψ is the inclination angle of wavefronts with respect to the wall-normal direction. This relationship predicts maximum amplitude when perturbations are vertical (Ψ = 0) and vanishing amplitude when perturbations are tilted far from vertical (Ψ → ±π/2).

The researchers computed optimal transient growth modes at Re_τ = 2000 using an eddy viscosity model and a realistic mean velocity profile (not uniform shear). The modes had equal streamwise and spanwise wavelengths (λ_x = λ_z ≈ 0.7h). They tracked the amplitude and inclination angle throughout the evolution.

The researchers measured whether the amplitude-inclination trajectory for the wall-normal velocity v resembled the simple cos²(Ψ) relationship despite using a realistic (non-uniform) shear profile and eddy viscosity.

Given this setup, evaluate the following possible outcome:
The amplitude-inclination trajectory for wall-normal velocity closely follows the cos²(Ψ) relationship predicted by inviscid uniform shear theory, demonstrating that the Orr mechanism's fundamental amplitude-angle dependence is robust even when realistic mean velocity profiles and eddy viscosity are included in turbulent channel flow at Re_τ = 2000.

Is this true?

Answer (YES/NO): NO